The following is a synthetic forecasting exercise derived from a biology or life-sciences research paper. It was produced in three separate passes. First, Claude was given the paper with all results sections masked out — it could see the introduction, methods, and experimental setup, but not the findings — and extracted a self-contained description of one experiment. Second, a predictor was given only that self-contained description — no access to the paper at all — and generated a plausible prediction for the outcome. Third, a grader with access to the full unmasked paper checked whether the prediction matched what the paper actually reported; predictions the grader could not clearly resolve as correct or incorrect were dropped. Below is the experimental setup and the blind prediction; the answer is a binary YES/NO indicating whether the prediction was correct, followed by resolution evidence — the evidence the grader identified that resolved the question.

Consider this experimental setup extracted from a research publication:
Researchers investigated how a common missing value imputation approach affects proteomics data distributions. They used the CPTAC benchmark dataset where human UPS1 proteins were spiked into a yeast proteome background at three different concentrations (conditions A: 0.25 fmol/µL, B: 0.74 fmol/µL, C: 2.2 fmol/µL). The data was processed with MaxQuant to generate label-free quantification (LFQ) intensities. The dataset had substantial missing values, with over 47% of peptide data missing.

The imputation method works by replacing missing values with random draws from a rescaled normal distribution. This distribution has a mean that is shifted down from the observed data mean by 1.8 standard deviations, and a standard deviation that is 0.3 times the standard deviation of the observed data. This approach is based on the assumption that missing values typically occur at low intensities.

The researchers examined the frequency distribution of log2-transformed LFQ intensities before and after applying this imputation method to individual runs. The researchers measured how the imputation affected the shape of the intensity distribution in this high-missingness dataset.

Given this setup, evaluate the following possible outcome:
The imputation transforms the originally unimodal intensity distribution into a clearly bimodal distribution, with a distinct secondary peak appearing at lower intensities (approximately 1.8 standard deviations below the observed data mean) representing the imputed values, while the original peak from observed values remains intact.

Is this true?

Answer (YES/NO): YES